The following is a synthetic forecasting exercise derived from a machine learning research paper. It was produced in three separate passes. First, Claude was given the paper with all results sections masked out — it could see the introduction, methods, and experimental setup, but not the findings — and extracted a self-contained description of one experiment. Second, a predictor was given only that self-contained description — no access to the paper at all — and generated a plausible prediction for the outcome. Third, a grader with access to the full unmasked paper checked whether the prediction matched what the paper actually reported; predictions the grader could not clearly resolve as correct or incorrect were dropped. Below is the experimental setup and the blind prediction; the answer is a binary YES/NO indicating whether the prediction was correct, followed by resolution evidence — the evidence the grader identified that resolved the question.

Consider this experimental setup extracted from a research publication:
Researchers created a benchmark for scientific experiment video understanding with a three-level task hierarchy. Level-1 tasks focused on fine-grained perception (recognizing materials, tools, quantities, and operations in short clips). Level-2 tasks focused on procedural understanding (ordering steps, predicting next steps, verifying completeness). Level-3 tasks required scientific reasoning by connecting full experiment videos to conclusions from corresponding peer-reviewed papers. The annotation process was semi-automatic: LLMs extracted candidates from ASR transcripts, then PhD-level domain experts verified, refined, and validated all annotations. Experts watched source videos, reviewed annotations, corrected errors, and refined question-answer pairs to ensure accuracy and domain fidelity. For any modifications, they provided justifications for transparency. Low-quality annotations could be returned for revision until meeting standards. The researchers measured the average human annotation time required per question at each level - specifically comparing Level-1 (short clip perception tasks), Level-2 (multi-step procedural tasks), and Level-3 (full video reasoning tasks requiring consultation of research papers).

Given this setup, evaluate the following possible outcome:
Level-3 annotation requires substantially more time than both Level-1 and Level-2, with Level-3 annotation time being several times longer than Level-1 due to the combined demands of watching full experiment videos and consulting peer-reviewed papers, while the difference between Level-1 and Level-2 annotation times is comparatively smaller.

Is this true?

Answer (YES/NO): YES